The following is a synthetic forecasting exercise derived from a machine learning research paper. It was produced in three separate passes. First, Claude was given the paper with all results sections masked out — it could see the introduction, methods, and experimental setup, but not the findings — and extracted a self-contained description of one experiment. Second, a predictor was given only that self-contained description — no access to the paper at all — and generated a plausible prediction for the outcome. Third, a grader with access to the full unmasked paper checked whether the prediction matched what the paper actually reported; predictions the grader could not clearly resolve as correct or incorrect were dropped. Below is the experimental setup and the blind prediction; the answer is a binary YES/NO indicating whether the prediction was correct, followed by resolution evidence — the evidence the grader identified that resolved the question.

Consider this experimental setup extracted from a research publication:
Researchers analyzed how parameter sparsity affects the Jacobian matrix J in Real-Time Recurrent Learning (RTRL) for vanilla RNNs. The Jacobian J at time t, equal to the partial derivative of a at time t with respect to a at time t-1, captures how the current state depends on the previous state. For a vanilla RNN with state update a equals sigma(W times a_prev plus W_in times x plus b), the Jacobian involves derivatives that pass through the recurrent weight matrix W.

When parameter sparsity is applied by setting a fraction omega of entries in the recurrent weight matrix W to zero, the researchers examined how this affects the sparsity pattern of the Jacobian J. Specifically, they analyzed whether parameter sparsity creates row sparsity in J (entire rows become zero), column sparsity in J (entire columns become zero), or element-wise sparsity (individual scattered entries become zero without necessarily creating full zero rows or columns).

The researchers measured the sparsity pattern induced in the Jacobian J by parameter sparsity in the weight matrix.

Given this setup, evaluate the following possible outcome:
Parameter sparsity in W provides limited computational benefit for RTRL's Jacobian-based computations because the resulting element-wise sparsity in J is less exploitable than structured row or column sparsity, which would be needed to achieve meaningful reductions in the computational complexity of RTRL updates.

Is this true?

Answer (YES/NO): NO